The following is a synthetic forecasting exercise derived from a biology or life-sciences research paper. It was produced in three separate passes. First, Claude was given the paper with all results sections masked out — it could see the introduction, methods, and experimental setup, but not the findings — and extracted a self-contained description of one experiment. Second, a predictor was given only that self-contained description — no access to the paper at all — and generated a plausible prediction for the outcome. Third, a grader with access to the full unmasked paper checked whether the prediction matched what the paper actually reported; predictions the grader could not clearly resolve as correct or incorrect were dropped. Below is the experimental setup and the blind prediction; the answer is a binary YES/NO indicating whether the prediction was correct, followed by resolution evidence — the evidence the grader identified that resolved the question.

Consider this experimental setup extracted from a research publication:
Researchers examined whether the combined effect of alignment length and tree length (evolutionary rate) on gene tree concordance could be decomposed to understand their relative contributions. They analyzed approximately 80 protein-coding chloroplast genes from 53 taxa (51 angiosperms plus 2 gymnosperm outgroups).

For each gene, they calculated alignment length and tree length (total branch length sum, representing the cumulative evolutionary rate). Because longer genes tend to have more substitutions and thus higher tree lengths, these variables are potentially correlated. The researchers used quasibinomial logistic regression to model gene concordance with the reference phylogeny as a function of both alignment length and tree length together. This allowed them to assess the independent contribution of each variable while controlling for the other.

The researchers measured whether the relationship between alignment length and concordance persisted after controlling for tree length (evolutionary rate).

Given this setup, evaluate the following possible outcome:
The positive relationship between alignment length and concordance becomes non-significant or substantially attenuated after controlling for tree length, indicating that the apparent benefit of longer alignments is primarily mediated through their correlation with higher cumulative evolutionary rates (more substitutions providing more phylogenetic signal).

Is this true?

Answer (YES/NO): NO